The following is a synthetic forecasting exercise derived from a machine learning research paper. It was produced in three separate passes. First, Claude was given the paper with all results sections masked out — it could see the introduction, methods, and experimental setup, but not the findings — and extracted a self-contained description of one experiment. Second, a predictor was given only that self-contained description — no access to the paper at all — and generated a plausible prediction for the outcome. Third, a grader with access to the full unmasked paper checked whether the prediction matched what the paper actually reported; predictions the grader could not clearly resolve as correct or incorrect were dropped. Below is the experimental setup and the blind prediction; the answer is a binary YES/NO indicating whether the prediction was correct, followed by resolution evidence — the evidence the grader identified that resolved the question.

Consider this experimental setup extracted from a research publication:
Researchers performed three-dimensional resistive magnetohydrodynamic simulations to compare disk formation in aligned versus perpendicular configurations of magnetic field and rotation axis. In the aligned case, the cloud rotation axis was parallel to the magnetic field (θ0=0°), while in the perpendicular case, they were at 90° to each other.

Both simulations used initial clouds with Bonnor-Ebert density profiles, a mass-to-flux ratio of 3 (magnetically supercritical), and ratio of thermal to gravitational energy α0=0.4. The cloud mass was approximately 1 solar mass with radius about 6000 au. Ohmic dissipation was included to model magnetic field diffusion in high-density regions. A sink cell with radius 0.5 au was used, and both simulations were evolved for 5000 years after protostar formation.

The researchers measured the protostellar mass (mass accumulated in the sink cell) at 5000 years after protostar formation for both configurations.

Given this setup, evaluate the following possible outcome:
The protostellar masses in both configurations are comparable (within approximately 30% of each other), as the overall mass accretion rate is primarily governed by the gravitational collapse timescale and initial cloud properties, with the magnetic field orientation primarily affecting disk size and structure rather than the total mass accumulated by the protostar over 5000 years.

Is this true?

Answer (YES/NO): NO